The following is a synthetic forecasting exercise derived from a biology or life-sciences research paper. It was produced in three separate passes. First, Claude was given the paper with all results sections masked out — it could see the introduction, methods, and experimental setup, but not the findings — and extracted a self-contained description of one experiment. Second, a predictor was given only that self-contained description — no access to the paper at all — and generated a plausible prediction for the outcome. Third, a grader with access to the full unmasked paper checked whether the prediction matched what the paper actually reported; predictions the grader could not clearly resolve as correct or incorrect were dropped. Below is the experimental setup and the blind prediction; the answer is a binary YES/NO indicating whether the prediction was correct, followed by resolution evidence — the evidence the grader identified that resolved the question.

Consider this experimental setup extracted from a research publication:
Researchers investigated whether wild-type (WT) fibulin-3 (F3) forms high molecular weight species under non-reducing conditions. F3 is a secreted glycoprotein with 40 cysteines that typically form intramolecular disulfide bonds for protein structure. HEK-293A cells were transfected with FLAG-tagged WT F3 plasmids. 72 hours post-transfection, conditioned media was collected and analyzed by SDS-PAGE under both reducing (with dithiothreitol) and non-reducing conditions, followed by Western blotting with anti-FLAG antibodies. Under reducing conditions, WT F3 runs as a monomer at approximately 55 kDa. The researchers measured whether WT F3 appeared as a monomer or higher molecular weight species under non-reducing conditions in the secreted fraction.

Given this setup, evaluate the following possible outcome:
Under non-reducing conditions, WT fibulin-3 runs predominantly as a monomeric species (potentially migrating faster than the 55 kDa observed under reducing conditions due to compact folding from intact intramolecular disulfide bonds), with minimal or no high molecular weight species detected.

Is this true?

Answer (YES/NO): YES